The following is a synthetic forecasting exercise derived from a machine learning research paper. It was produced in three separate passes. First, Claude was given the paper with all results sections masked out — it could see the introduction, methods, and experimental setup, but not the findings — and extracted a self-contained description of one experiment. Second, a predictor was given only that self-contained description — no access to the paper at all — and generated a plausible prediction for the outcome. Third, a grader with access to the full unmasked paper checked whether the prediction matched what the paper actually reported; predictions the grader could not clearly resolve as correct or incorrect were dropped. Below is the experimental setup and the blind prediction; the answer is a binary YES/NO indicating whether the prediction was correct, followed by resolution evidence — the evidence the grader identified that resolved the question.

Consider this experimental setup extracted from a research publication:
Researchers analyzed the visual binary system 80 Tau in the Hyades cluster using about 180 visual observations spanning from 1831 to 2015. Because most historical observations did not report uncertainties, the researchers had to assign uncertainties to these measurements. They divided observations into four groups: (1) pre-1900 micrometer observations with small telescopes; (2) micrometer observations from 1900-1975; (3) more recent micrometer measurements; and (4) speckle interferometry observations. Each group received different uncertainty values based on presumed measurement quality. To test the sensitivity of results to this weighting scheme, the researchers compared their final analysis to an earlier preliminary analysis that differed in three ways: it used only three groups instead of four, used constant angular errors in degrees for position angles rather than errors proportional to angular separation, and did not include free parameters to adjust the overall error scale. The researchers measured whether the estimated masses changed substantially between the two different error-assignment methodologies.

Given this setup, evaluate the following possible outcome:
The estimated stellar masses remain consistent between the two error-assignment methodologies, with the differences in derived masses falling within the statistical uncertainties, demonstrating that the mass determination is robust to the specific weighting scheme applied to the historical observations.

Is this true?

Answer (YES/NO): YES